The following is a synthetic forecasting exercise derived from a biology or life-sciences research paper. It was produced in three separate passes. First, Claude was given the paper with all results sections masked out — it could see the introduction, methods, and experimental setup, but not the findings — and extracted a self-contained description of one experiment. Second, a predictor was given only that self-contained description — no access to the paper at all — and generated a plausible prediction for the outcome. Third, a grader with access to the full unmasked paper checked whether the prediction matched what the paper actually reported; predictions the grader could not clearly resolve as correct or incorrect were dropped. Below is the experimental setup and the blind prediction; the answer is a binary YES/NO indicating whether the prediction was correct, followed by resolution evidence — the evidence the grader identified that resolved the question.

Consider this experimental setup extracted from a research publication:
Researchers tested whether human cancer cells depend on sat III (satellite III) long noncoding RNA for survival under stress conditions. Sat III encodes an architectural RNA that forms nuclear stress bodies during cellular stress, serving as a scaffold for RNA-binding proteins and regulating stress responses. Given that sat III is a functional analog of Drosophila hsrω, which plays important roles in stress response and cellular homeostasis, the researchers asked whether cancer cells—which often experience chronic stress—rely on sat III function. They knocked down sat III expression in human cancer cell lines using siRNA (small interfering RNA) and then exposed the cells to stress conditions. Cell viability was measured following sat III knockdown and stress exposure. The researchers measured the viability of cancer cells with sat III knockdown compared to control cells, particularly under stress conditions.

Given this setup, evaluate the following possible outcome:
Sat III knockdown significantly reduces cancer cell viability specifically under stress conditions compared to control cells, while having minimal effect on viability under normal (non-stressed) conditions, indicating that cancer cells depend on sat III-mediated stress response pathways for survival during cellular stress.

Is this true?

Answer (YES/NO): YES